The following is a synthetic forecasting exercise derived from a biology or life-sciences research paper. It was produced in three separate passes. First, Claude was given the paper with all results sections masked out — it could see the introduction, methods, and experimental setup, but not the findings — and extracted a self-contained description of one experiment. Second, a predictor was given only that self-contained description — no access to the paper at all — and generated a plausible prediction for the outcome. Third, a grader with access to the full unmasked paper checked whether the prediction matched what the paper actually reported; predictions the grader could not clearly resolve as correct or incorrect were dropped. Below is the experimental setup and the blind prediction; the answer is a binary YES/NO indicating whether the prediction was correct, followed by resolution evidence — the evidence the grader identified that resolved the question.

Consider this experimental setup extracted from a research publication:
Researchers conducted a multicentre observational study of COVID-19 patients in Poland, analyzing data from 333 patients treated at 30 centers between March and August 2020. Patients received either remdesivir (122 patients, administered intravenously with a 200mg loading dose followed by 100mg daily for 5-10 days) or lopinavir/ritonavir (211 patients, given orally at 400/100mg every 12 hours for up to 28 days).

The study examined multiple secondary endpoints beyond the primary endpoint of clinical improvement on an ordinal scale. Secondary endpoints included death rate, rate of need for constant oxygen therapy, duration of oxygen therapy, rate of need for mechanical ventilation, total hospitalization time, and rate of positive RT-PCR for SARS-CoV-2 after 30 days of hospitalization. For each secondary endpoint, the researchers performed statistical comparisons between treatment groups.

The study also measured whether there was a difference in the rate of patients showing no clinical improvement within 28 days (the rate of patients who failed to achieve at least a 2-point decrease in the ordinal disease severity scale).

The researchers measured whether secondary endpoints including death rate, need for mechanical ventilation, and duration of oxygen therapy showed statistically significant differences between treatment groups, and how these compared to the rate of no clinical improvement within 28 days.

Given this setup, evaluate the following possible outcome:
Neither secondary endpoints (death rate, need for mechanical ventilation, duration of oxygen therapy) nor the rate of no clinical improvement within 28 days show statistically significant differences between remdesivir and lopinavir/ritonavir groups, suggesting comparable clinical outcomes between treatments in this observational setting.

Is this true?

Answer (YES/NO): NO